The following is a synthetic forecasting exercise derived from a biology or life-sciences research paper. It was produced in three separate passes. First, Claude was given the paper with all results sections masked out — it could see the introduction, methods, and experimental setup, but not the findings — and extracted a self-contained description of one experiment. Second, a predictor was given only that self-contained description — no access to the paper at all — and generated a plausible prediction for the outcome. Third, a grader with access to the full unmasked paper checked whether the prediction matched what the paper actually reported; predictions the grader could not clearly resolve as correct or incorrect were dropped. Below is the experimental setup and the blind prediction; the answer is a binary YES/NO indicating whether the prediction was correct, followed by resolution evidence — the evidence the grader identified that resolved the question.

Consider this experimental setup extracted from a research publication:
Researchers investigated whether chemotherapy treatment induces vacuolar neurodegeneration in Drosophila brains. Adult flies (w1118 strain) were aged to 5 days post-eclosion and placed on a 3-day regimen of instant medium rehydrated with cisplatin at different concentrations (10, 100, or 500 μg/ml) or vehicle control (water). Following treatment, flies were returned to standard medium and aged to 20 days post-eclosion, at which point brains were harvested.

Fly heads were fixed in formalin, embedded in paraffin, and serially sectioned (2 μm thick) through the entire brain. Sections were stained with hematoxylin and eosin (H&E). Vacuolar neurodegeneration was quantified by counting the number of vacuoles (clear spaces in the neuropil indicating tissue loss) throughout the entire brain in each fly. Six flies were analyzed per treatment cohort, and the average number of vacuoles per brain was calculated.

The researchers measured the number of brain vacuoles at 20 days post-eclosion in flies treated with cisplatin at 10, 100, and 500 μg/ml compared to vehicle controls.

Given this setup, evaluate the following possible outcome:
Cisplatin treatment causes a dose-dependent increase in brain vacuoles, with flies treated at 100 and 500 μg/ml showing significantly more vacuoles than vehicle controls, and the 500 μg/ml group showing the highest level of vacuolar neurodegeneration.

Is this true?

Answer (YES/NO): NO